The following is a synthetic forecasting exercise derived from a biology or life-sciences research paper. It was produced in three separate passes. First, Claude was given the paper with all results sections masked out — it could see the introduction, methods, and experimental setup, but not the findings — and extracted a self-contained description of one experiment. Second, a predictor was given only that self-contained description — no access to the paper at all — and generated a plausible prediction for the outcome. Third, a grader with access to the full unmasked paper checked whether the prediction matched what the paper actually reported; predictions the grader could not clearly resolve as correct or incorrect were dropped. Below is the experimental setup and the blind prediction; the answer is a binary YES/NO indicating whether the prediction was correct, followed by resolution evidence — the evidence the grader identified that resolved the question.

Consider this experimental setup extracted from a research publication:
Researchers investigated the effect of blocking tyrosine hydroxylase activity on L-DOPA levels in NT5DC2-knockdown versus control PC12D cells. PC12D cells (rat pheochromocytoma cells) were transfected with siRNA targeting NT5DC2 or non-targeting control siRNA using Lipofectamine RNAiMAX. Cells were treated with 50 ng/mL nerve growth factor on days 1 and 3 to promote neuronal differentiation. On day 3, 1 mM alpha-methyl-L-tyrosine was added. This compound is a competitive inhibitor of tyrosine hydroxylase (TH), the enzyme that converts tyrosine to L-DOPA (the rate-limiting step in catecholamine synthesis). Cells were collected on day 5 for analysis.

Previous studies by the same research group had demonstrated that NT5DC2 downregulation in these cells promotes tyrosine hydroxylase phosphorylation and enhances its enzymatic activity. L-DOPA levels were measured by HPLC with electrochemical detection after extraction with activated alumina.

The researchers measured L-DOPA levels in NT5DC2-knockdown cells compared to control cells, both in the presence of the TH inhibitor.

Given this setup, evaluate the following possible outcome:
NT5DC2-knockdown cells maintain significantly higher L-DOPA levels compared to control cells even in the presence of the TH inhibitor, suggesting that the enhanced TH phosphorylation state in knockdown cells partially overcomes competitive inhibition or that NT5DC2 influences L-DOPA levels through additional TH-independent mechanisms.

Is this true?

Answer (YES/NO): NO